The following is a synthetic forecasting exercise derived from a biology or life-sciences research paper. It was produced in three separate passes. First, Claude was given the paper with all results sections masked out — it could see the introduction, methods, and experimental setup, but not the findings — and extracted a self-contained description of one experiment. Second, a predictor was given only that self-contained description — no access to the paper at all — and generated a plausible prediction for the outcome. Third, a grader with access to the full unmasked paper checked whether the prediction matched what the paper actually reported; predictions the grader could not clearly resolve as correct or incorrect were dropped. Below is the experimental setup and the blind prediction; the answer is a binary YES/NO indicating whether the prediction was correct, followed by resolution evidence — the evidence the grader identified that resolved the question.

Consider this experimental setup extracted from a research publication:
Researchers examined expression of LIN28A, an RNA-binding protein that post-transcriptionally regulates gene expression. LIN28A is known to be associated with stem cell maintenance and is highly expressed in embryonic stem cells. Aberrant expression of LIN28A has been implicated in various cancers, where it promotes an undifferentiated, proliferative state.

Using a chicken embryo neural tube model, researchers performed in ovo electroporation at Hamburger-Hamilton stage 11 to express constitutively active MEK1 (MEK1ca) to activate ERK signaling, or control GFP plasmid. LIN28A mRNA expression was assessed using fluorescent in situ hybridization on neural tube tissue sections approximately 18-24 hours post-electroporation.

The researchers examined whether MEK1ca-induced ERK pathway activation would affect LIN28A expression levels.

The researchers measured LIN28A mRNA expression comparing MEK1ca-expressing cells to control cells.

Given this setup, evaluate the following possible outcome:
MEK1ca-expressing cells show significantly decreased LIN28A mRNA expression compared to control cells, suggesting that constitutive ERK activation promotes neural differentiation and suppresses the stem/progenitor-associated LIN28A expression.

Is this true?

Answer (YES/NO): NO